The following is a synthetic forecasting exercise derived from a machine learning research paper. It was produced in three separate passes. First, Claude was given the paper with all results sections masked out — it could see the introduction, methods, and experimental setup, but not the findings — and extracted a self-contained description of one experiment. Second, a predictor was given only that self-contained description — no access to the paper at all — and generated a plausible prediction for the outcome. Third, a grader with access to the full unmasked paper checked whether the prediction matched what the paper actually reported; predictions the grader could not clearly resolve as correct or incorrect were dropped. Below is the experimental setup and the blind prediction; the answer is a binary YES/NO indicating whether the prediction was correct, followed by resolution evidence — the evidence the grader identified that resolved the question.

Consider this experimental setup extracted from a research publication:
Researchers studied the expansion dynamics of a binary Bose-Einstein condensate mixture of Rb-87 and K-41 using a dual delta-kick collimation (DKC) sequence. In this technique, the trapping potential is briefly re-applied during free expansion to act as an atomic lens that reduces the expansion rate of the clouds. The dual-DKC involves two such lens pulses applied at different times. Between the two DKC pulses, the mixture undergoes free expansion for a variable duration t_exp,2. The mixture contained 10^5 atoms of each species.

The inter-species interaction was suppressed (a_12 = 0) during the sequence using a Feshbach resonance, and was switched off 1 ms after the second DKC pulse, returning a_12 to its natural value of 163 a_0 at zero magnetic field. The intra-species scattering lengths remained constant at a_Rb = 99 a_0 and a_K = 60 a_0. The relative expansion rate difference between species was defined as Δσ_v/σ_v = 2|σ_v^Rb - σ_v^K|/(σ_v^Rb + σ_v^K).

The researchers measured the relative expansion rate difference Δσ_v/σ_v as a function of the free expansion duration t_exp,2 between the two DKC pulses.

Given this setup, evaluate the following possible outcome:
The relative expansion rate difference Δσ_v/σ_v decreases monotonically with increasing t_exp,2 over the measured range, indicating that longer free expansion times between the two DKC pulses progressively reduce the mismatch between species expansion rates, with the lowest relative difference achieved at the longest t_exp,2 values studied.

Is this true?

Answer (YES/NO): NO